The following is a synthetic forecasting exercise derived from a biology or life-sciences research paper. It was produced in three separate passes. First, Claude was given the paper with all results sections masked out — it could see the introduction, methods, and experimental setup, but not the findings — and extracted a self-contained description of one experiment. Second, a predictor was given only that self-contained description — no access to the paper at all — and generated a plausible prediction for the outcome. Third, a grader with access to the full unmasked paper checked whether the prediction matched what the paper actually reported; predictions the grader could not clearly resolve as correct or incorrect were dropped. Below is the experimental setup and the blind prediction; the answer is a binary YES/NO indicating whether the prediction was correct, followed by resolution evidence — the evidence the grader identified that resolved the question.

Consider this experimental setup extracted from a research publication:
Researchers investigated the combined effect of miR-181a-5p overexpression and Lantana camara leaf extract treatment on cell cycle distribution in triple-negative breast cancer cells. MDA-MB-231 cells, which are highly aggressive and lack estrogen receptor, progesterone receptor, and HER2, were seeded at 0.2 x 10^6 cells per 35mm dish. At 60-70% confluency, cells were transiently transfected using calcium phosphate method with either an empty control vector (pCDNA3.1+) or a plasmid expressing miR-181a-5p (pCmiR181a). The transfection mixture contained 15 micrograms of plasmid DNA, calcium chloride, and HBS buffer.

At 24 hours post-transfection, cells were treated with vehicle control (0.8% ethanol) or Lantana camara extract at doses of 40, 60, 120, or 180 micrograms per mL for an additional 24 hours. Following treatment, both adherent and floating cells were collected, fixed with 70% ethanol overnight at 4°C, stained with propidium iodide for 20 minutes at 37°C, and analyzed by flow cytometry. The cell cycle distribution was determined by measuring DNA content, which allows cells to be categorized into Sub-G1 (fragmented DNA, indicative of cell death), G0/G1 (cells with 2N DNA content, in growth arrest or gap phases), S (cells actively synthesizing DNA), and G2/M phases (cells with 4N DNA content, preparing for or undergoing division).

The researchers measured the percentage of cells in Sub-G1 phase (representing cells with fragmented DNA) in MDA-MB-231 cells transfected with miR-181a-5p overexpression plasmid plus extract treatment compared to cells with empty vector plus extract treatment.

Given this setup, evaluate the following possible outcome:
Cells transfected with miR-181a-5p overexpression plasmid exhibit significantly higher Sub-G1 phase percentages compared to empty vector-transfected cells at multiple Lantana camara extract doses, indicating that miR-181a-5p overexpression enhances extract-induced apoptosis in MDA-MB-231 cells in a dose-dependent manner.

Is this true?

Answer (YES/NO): NO